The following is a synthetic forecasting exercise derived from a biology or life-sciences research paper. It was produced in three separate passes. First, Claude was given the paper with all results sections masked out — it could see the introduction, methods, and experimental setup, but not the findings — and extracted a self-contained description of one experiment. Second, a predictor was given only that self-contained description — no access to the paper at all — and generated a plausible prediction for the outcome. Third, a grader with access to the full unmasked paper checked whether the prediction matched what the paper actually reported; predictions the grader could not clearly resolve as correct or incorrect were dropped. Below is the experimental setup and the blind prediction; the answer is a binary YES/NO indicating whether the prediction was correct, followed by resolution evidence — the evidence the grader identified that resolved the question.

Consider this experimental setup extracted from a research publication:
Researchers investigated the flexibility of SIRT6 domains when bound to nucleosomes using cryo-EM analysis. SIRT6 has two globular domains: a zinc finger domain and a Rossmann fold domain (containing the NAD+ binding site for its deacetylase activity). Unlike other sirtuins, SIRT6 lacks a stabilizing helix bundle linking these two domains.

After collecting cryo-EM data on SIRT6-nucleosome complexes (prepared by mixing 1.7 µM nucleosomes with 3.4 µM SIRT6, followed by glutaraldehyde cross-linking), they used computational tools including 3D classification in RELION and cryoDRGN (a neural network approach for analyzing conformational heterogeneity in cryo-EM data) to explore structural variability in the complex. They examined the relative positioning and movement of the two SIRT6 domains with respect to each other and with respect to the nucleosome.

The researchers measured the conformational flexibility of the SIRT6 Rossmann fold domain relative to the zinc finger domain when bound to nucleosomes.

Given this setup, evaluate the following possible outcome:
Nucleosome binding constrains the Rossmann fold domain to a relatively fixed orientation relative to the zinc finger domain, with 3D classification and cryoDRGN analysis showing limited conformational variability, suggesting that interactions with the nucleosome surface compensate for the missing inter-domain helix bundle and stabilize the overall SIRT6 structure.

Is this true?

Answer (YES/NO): NO